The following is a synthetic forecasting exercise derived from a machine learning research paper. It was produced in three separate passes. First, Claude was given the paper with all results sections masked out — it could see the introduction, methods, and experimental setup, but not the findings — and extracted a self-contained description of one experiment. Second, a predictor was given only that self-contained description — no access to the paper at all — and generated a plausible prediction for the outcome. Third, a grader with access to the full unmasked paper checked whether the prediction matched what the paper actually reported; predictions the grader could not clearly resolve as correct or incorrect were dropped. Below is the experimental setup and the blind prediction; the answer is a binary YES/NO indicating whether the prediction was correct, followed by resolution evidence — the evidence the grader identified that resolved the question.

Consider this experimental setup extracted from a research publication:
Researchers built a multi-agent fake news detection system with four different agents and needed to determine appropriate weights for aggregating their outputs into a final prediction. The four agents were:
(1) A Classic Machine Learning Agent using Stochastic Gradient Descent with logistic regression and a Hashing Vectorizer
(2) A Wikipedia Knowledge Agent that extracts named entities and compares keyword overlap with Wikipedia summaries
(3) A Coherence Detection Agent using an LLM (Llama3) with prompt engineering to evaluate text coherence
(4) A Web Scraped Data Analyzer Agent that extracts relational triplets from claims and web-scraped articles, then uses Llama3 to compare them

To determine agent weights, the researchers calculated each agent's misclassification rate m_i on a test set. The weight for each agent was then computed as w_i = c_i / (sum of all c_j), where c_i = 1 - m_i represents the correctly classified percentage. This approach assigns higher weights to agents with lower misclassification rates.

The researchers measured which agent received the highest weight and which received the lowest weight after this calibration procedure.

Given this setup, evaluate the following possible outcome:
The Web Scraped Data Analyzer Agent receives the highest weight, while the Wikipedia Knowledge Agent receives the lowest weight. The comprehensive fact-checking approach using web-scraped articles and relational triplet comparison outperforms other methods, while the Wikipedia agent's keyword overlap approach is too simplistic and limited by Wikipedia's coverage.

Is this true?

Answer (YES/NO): NO